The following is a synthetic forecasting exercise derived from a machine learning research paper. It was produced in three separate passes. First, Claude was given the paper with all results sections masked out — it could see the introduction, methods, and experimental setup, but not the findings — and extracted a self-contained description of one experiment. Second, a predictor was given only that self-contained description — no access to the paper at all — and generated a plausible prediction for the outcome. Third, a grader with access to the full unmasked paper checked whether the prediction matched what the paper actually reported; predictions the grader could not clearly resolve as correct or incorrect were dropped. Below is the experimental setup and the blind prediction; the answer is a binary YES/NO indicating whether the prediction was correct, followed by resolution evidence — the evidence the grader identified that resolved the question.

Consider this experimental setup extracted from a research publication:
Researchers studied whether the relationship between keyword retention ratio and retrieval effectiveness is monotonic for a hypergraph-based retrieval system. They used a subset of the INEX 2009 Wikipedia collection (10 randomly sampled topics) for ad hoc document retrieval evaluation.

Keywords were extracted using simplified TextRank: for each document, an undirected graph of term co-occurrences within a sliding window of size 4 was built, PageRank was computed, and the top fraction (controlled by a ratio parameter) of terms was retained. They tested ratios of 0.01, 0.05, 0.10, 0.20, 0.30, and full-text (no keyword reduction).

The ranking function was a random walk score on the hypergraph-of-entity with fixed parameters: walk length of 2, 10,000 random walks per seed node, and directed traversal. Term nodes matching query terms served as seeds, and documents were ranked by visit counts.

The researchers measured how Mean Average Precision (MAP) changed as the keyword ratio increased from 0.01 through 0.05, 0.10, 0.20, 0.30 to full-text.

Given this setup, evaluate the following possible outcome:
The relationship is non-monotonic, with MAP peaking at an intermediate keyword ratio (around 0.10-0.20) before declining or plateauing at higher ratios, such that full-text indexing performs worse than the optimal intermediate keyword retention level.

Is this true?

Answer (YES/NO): NO